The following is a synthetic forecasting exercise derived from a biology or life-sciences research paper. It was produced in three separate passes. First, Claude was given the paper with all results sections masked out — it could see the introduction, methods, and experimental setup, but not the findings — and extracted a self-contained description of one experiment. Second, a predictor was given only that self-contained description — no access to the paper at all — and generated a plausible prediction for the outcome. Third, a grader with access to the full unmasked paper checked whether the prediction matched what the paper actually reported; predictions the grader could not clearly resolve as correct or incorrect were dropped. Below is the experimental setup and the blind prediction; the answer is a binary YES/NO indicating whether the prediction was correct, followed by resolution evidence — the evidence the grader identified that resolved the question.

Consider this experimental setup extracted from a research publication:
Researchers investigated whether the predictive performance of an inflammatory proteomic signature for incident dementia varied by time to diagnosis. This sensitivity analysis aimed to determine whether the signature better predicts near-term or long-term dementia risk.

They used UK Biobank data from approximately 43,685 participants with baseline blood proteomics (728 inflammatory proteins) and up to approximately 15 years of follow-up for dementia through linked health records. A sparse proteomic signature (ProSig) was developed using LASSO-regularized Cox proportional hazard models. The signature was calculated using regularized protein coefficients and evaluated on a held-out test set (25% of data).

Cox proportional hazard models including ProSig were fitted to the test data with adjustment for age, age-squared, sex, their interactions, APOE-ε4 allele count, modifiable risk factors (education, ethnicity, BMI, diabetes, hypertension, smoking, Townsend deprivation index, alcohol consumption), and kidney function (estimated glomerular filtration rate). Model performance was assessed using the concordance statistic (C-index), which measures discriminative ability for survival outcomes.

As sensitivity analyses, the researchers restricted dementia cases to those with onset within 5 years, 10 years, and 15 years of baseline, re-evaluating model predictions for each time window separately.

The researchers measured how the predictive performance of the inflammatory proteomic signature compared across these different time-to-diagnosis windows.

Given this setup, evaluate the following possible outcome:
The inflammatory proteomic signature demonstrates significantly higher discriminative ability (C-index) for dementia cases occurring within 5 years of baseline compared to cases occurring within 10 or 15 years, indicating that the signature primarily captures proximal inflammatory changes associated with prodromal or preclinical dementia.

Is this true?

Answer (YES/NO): NO